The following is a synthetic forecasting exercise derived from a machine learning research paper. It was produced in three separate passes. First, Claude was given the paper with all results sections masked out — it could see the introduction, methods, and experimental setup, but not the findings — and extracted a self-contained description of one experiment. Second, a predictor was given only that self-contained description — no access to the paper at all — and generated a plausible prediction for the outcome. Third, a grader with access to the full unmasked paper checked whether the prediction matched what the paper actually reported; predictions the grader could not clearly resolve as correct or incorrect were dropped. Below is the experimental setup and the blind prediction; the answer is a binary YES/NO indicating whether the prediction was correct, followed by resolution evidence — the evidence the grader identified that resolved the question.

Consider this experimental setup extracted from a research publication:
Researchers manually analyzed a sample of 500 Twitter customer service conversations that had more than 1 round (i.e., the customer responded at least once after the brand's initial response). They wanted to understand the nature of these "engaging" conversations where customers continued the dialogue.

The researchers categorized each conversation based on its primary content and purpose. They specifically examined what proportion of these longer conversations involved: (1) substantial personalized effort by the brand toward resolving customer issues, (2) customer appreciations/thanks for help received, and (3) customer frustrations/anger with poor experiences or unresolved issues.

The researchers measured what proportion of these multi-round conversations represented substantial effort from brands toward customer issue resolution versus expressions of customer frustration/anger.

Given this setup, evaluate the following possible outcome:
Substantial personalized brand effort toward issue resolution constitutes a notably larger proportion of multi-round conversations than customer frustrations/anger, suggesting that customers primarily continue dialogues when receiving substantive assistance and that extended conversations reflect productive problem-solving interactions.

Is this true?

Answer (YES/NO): YES